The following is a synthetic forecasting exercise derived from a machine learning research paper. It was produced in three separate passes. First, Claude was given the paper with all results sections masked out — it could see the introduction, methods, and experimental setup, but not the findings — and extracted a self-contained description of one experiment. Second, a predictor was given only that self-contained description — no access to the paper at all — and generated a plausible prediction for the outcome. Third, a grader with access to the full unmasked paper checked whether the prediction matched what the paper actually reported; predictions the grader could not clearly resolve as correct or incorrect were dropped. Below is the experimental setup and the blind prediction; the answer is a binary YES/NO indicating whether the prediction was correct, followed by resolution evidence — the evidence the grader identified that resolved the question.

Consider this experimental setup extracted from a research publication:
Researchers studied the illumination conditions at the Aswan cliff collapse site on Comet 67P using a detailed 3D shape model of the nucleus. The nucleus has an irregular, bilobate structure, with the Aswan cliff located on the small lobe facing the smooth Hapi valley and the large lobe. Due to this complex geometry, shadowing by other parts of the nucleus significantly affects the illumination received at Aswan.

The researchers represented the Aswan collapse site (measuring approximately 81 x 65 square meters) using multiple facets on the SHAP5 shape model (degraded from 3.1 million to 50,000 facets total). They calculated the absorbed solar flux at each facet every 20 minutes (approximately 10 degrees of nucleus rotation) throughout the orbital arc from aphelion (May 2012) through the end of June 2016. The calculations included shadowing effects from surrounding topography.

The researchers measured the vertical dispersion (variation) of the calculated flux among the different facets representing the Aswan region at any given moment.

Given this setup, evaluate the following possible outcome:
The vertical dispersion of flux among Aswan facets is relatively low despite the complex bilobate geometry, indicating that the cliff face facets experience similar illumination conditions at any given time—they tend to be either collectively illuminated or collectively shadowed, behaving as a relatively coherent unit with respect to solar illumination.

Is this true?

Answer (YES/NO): YES